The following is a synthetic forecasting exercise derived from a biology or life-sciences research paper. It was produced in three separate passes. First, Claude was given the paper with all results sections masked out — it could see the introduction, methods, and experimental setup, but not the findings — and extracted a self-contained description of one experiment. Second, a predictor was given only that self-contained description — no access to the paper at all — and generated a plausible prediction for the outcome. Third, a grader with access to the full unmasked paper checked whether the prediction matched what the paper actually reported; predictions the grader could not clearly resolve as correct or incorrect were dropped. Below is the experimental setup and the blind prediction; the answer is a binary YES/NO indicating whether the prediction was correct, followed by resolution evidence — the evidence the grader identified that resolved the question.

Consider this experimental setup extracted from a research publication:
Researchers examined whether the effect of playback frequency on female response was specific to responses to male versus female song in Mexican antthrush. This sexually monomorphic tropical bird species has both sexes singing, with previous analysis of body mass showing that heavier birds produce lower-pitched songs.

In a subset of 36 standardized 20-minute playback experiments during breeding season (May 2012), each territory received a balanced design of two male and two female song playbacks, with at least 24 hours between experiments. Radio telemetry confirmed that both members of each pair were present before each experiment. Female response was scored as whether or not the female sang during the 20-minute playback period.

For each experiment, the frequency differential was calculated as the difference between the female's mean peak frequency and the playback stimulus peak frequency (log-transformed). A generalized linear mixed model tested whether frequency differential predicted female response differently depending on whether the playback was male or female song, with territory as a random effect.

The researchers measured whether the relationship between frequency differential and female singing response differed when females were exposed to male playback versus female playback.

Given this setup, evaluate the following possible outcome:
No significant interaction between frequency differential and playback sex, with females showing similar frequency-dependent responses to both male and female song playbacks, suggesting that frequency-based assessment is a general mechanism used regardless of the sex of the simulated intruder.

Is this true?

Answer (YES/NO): NO